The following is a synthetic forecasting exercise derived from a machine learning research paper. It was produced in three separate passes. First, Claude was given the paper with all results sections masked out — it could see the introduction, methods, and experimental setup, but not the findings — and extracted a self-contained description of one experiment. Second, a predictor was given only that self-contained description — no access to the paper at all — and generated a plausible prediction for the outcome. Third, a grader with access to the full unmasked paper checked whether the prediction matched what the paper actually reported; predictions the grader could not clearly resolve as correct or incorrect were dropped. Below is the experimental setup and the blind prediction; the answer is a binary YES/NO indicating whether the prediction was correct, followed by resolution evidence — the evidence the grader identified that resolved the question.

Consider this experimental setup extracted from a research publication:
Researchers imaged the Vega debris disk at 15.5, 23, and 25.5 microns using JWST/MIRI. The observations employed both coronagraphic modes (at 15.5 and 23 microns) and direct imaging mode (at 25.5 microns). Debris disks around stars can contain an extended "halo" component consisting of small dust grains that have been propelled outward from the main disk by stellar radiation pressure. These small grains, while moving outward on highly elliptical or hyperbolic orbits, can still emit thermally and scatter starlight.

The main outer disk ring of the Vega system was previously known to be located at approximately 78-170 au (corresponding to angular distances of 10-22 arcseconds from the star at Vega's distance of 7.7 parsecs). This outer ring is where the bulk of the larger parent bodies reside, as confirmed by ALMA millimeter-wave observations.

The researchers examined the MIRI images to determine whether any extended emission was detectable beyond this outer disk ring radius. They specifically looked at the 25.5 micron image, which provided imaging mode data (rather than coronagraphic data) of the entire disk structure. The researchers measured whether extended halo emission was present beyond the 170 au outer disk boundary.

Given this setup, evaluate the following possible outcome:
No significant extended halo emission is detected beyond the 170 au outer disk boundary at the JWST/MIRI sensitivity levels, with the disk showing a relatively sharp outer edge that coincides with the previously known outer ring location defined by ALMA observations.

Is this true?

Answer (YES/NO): NO